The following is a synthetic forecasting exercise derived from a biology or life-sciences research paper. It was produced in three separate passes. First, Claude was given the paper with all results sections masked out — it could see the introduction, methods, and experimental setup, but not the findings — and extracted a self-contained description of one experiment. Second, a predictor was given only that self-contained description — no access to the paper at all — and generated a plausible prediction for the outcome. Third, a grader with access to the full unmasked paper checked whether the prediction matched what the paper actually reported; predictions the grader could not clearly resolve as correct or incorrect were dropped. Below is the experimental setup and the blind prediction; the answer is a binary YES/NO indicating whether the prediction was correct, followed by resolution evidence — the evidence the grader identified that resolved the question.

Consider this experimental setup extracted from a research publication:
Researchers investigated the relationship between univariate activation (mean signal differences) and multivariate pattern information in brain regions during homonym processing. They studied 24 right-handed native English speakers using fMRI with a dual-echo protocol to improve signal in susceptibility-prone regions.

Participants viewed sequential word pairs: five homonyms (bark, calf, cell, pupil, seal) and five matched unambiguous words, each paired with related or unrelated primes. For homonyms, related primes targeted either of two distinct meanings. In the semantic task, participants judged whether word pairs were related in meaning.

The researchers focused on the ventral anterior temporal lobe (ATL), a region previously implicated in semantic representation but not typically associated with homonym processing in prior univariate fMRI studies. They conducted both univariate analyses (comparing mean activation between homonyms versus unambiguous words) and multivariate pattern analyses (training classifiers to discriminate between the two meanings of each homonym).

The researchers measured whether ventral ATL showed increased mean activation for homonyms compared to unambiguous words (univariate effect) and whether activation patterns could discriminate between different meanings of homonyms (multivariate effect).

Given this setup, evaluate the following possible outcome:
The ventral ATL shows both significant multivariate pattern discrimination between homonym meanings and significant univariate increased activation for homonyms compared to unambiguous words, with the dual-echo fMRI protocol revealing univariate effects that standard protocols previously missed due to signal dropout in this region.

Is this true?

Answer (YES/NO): NO